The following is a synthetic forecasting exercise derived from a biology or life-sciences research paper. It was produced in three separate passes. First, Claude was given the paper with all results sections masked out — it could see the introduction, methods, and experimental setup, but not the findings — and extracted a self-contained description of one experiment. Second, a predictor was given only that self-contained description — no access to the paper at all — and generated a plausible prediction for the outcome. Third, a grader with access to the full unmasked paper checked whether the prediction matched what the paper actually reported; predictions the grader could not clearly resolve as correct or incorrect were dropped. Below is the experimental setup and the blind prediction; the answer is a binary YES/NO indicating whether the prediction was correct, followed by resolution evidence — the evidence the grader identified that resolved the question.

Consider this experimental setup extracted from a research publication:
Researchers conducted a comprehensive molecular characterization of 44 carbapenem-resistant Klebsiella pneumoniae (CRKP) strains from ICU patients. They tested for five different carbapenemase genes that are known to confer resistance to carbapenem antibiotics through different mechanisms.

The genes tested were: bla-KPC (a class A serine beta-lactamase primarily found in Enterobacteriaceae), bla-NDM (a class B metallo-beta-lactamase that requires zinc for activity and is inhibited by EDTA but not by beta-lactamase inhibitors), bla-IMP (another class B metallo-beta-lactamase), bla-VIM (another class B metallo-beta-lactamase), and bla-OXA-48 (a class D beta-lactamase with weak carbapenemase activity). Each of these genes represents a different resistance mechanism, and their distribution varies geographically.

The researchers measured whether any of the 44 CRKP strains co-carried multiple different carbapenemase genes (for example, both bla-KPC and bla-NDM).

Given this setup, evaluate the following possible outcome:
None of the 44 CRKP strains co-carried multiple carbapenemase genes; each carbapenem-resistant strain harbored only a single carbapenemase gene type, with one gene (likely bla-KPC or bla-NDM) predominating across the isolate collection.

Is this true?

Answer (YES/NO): YES